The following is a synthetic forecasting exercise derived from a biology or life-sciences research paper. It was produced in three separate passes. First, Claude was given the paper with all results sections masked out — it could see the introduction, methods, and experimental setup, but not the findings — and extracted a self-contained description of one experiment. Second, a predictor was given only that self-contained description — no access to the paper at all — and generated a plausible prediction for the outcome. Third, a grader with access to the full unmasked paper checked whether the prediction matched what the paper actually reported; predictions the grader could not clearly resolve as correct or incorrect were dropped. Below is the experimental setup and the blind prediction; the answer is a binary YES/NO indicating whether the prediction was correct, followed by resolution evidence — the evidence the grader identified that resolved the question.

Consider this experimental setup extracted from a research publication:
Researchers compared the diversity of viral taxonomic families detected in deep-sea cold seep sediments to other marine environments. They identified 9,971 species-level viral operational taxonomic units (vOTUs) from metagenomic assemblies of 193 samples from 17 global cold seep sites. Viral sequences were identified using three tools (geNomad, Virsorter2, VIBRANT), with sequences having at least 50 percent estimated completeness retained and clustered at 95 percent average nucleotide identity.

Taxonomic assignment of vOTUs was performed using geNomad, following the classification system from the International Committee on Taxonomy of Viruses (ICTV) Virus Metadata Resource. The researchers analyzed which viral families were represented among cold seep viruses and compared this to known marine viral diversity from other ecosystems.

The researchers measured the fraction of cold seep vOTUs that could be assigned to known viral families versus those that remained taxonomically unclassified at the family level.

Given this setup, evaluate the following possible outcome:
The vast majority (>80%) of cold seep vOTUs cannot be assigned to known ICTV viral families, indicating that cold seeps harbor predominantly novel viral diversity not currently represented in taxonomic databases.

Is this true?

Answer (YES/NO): YES